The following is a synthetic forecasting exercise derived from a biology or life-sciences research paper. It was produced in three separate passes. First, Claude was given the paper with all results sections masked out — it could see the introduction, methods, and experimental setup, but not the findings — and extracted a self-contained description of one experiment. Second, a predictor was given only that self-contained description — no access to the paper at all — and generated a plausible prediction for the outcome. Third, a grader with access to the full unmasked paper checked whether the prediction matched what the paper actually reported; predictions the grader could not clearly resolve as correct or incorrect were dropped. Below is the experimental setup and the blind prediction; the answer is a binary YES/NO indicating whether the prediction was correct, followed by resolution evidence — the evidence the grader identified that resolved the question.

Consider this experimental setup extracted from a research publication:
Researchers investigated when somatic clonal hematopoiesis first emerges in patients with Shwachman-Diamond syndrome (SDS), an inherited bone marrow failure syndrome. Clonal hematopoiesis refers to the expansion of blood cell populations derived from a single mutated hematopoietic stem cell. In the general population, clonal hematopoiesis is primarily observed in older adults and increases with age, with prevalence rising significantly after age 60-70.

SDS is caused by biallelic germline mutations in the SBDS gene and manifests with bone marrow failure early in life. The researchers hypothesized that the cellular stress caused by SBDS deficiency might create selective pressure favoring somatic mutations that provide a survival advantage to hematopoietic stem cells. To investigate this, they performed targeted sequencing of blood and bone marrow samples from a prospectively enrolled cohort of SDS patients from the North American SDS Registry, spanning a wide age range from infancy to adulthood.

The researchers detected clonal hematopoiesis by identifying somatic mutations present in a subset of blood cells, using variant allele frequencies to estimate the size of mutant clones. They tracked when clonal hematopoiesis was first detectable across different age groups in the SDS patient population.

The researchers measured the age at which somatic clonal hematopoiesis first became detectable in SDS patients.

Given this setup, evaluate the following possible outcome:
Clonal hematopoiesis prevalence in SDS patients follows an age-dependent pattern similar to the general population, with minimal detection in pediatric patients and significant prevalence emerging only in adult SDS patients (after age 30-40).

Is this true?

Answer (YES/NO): NO